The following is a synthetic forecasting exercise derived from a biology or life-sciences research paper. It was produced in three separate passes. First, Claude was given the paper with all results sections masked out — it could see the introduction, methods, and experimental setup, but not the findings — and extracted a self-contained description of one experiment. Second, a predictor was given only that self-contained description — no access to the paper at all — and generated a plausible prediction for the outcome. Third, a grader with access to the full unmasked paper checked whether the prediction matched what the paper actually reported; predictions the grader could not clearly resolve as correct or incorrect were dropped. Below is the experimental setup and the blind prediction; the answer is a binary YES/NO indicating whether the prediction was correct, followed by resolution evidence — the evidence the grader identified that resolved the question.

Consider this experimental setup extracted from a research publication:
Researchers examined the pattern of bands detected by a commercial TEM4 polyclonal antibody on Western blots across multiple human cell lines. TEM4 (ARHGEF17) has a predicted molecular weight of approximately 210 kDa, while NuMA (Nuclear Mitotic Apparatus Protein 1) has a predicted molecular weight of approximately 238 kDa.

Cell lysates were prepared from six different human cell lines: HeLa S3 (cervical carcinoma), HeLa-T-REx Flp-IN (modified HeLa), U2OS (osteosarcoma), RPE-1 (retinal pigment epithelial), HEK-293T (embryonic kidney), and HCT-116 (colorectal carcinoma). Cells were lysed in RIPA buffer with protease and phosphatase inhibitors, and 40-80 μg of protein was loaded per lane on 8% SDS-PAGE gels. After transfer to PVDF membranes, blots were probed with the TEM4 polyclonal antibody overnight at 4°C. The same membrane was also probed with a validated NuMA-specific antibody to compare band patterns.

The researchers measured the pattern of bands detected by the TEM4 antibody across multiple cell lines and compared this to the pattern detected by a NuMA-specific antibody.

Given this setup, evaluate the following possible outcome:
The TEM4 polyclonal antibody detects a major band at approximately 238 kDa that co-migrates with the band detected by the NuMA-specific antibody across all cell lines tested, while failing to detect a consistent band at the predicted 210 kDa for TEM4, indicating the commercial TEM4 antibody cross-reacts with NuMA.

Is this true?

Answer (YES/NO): NO